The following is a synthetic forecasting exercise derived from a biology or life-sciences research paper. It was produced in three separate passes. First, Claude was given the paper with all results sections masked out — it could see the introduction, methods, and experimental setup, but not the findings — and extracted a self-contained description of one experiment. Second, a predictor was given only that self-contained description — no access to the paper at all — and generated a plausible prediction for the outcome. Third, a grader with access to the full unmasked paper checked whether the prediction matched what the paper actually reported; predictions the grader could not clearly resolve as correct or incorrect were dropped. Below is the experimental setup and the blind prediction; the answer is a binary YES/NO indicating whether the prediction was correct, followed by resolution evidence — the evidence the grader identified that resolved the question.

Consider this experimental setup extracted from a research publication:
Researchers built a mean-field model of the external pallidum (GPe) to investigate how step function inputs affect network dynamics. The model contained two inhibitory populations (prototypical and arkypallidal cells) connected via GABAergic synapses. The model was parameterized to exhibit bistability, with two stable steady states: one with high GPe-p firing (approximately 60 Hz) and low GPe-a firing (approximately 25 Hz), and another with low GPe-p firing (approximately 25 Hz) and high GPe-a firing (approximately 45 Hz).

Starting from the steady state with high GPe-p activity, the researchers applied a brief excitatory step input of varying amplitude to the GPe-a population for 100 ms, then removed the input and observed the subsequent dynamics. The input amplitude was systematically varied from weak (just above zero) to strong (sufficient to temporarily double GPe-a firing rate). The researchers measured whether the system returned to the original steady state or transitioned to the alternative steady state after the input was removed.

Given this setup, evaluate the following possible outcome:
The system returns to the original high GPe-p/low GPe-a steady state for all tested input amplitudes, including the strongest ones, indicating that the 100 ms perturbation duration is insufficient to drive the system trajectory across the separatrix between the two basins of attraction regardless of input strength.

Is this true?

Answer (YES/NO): NO